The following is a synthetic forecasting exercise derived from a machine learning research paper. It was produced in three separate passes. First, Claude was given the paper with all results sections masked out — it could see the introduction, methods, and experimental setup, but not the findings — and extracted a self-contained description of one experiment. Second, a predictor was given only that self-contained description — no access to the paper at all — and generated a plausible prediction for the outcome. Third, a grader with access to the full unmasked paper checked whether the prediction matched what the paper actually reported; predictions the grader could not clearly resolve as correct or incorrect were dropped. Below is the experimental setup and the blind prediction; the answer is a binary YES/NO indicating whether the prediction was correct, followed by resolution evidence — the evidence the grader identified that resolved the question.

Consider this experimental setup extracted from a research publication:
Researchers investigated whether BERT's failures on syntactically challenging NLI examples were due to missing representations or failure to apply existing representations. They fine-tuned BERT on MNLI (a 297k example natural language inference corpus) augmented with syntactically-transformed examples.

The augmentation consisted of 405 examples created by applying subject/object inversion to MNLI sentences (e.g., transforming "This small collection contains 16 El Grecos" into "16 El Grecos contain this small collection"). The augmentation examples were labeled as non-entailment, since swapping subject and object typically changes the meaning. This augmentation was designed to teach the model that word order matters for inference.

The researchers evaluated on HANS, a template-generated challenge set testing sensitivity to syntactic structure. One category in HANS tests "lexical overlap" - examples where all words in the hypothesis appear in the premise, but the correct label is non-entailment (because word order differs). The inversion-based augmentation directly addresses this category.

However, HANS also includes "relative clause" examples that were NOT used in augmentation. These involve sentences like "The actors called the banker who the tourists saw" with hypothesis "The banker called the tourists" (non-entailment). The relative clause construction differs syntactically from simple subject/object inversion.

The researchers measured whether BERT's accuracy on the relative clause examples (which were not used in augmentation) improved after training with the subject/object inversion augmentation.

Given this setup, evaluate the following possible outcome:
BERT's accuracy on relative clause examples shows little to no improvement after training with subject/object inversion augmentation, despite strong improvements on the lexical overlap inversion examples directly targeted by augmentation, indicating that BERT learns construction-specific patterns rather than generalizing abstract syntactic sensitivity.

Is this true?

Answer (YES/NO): NO